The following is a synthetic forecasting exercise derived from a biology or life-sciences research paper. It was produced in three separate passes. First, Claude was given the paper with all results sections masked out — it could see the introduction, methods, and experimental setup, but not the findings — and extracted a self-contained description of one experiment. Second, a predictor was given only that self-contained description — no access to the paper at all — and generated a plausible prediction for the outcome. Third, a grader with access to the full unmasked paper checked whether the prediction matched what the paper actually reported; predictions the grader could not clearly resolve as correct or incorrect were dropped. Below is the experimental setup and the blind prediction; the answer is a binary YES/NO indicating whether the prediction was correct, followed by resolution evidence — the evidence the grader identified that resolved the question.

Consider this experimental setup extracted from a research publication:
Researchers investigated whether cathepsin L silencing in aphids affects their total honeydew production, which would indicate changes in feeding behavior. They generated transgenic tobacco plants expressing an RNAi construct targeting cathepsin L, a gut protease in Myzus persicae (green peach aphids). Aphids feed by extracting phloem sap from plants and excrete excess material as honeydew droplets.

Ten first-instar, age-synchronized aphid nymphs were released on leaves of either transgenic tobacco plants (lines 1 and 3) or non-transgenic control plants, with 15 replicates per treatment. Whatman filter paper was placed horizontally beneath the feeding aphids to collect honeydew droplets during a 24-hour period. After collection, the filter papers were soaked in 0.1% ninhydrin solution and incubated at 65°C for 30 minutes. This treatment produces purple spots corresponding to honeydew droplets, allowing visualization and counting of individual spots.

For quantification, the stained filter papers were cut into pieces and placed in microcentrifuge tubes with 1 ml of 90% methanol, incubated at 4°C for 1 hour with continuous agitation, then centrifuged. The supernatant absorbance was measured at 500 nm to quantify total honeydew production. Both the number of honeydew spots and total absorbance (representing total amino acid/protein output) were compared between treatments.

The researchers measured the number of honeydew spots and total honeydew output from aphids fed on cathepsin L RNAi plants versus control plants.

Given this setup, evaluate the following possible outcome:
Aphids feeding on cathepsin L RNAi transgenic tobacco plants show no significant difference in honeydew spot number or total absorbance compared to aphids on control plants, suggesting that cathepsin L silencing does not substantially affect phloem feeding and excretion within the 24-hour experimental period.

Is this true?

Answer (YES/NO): NO